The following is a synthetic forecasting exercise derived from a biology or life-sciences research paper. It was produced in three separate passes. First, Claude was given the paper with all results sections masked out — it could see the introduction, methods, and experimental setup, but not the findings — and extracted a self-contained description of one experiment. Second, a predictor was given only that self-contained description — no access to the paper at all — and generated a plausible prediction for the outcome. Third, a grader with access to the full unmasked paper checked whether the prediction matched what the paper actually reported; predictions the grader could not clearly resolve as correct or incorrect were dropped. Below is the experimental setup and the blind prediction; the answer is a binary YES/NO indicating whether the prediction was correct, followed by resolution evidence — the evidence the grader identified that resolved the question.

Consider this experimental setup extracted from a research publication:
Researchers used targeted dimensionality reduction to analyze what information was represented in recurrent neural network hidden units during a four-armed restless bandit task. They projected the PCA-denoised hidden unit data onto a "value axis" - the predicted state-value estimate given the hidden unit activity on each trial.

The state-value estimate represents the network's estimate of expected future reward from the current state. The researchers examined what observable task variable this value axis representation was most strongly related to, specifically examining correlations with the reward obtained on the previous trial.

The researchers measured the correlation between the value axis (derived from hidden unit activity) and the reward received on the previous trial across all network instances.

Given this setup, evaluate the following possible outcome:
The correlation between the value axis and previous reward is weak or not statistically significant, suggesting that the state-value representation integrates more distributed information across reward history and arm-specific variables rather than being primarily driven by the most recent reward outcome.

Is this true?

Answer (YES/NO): NO